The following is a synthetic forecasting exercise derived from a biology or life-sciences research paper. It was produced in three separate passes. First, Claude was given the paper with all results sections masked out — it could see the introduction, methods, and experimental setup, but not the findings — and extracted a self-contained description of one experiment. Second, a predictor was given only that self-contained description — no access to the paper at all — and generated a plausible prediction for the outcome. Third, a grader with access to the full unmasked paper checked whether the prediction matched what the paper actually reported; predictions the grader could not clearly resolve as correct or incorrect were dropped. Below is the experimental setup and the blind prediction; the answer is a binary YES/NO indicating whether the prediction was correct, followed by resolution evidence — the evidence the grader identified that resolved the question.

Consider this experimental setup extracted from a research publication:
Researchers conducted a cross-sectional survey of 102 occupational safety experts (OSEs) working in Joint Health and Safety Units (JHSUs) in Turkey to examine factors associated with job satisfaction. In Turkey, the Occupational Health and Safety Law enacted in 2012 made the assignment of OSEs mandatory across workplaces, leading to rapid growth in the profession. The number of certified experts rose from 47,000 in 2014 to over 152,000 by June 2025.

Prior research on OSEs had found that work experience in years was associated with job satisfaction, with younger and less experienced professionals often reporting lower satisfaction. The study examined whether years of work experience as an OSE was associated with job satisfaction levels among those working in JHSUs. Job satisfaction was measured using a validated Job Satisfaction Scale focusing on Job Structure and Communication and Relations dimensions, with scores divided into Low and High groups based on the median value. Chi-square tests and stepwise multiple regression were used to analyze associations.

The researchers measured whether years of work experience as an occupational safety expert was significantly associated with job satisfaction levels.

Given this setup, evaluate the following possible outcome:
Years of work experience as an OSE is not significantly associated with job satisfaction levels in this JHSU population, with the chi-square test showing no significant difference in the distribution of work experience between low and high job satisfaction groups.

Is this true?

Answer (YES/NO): YES